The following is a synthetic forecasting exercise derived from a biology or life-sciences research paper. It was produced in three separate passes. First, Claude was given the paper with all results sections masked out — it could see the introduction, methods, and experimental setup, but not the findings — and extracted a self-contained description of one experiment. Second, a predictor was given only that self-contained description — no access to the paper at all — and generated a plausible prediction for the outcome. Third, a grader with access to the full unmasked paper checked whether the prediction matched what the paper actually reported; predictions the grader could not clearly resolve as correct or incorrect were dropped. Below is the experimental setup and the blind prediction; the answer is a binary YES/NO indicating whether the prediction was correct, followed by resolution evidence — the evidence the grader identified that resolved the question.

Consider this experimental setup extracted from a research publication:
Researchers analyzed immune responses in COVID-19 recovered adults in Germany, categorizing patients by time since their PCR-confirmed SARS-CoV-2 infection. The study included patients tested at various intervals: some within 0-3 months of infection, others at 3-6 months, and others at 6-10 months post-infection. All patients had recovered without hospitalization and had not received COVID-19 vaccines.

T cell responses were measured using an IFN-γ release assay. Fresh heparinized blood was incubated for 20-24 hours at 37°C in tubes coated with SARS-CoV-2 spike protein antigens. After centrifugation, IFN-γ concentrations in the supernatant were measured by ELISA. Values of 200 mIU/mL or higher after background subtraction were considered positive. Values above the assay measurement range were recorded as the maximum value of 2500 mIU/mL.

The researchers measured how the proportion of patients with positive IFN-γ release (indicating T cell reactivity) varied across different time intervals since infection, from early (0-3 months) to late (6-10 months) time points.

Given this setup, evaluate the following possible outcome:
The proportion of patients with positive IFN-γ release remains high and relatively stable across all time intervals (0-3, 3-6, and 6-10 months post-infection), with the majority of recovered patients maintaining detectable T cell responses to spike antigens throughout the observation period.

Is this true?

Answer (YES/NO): NO